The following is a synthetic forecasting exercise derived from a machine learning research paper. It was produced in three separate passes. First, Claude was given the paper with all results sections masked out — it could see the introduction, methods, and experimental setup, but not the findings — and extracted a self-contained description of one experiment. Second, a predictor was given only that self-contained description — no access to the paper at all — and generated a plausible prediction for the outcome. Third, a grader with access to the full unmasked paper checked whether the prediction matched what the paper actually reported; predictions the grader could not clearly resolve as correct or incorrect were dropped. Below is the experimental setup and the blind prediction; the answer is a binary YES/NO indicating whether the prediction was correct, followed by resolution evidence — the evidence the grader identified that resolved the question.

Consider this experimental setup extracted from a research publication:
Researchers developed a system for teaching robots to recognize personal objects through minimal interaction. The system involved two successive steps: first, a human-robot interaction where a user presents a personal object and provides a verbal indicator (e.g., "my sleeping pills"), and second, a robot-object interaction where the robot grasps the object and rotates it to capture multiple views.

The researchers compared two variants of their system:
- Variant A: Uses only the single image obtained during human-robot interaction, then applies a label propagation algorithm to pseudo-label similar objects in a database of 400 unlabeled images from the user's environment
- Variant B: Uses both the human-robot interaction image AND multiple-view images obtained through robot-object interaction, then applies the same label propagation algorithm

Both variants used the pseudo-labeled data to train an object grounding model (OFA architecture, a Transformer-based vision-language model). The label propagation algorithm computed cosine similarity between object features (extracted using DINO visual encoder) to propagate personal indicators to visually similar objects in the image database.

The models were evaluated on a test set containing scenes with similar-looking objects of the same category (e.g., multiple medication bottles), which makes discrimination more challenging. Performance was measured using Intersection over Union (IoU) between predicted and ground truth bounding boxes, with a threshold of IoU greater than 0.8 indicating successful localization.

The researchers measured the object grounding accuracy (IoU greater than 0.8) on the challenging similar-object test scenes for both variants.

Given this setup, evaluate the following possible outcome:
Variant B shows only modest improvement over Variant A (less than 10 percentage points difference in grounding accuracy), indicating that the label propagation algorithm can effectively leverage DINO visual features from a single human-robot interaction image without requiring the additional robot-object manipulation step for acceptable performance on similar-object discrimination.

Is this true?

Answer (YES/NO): YES